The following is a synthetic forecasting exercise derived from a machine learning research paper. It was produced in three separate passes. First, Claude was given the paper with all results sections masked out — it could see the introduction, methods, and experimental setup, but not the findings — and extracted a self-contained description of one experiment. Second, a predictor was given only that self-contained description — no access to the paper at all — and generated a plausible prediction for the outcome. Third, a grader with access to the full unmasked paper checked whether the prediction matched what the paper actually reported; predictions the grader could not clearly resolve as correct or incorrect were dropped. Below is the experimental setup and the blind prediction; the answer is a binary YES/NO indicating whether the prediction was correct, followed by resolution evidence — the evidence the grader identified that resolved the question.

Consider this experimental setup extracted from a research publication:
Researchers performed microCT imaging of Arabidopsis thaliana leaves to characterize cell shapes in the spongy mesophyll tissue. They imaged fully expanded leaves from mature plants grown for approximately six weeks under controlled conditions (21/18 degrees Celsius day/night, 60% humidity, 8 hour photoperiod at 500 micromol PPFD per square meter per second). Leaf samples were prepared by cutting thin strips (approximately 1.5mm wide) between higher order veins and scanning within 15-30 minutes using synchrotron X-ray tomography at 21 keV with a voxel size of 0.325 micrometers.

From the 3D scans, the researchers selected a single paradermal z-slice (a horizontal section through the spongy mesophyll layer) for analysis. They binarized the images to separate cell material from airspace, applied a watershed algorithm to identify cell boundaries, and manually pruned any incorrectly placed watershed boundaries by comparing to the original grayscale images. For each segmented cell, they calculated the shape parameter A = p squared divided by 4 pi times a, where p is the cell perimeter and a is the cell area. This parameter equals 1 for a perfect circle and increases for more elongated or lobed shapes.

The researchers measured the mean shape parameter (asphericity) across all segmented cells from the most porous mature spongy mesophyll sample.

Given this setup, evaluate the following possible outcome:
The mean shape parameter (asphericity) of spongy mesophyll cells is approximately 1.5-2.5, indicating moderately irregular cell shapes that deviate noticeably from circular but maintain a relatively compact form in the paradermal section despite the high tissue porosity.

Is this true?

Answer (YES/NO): YES